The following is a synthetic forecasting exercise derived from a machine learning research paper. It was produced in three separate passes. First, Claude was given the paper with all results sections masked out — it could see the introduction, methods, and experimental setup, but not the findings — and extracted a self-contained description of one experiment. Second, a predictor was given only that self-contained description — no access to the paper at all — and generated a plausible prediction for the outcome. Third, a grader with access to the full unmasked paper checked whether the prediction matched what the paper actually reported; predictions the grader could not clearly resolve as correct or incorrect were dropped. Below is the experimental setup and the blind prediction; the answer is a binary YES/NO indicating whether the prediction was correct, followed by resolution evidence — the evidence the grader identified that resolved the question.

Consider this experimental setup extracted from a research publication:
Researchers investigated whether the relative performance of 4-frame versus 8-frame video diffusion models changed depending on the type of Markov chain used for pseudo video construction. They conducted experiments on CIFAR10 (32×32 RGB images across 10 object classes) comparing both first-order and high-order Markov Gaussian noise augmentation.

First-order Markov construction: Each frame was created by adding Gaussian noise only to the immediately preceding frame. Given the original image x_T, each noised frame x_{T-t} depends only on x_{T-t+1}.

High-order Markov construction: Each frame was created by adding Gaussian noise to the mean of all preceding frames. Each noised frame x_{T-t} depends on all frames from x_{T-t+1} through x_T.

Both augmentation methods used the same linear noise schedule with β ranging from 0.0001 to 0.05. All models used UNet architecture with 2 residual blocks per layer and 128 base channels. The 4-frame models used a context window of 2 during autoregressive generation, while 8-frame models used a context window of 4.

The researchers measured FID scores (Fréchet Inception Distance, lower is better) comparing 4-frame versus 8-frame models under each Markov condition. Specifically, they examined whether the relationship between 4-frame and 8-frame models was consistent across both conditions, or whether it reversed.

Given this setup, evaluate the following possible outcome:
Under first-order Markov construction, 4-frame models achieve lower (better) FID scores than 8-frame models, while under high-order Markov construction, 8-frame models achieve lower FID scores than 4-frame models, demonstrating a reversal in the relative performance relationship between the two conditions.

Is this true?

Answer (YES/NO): NO